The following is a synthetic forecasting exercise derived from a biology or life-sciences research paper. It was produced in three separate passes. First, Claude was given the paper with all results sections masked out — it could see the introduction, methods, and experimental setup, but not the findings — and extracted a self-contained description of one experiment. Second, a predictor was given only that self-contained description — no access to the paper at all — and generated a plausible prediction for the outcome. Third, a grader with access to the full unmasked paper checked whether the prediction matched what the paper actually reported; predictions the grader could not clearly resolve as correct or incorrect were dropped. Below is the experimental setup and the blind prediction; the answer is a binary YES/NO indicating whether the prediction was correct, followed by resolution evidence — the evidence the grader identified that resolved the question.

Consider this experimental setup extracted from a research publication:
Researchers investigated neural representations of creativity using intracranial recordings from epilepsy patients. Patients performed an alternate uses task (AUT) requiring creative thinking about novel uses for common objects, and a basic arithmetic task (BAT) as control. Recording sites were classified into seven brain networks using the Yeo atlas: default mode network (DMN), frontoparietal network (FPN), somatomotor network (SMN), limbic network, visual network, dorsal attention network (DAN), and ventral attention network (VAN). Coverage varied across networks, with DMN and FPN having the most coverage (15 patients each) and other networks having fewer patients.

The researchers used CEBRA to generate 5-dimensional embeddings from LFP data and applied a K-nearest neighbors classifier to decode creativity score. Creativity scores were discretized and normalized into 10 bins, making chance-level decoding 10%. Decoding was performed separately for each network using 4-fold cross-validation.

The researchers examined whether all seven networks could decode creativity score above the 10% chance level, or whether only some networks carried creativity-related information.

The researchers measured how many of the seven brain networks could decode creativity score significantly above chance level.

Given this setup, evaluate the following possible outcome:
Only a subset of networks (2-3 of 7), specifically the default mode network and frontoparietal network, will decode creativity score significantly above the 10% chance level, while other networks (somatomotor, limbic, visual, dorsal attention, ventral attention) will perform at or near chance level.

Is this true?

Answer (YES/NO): NO